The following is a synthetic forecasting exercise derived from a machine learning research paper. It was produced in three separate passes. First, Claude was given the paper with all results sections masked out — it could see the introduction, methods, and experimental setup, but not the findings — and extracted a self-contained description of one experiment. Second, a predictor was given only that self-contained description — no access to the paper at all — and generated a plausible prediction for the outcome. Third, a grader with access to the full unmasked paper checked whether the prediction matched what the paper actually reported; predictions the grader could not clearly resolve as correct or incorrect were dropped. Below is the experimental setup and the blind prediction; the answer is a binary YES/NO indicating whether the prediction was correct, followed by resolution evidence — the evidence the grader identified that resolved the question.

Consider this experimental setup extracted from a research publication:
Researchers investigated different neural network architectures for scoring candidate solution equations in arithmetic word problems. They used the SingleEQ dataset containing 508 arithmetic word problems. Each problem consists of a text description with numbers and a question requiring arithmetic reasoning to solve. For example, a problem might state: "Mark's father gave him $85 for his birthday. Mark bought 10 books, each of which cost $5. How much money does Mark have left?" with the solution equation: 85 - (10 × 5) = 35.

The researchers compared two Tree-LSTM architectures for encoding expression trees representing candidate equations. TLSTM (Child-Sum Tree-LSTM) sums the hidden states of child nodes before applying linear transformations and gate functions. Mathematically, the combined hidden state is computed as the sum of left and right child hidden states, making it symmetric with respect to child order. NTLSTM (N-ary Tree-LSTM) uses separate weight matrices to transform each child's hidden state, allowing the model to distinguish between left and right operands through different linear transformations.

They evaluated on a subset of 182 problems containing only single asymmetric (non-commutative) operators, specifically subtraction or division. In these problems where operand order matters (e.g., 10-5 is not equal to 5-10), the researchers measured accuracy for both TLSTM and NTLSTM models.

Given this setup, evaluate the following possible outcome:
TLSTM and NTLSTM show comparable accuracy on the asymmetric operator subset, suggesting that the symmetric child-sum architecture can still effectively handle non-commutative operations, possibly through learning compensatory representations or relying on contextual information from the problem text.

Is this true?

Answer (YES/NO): NO